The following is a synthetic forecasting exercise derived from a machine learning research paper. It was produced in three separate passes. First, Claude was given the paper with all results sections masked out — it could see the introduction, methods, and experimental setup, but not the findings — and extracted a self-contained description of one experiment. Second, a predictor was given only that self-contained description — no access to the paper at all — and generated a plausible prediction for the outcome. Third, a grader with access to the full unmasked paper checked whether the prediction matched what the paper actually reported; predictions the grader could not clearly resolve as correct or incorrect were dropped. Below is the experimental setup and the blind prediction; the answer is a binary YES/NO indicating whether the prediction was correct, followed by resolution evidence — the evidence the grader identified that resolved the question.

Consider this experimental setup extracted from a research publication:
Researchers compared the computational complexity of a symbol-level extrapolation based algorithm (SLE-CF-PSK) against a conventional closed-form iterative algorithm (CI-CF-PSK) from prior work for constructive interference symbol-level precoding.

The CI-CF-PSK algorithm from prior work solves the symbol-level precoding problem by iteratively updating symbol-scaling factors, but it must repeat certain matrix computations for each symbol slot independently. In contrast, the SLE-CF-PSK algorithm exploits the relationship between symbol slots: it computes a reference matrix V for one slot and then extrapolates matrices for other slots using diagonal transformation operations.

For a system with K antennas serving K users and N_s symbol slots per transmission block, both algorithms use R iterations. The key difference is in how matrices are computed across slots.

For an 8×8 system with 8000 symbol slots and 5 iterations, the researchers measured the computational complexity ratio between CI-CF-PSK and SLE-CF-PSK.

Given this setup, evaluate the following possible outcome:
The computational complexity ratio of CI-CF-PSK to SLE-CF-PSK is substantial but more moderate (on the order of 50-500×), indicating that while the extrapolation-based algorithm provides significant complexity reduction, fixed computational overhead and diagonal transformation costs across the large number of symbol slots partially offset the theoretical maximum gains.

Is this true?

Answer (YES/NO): NO